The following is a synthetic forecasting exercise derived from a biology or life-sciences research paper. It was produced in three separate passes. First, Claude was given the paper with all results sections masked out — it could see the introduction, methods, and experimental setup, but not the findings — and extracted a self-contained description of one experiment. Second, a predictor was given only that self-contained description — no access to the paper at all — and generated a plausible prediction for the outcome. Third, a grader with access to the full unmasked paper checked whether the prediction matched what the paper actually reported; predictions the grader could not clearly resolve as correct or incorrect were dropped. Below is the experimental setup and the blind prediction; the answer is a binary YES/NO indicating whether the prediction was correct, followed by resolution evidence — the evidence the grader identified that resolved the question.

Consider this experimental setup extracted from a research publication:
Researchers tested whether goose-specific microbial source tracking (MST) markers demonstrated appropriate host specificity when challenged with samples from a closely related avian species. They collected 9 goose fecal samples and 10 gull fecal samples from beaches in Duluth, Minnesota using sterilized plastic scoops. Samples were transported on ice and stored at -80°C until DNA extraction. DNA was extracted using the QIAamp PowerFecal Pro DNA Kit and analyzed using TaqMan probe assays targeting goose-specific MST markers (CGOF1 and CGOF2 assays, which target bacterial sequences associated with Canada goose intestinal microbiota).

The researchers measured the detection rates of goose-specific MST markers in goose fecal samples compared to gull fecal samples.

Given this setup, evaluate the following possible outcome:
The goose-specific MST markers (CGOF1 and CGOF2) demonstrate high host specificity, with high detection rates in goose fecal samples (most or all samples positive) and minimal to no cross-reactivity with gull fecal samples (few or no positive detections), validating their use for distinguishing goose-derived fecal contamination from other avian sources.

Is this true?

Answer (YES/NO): NO